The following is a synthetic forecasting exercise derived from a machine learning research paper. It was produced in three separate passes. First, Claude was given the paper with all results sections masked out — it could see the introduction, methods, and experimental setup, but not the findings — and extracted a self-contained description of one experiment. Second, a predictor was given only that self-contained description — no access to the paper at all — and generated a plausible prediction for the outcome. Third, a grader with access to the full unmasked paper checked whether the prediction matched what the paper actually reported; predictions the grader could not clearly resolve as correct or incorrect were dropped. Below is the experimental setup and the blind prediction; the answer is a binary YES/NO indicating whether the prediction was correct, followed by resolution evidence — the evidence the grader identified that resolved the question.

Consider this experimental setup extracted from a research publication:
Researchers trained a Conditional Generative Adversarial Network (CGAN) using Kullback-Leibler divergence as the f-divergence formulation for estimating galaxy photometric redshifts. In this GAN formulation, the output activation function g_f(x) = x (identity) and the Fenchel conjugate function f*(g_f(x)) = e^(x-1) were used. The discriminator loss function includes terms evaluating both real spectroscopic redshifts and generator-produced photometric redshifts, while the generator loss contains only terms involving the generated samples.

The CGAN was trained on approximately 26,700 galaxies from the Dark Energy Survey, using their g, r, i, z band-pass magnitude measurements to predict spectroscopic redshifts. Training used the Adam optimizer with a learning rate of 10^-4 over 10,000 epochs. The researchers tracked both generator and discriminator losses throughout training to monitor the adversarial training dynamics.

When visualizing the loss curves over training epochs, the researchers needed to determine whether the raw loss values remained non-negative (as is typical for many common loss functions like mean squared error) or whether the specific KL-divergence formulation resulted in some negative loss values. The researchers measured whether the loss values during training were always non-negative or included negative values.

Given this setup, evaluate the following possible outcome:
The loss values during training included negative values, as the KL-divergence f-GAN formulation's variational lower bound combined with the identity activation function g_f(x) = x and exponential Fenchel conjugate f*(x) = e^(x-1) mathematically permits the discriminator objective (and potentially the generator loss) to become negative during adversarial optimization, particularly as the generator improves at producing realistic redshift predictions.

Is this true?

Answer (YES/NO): YES